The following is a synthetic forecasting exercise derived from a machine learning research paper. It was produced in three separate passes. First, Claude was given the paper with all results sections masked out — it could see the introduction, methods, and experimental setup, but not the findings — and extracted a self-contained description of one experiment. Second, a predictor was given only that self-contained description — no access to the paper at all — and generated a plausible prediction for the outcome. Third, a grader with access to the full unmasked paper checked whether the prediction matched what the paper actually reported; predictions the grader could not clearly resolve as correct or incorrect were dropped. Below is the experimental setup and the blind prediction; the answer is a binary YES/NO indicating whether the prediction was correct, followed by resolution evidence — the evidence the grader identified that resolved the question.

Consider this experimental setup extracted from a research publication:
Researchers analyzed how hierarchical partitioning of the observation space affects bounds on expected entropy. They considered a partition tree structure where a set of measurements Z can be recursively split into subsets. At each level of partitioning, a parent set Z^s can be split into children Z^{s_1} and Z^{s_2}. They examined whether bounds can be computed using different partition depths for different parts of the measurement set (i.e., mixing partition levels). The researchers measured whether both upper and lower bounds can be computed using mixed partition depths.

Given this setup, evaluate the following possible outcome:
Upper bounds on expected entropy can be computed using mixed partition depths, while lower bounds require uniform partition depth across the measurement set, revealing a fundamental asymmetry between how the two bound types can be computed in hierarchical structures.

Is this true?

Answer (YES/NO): NO